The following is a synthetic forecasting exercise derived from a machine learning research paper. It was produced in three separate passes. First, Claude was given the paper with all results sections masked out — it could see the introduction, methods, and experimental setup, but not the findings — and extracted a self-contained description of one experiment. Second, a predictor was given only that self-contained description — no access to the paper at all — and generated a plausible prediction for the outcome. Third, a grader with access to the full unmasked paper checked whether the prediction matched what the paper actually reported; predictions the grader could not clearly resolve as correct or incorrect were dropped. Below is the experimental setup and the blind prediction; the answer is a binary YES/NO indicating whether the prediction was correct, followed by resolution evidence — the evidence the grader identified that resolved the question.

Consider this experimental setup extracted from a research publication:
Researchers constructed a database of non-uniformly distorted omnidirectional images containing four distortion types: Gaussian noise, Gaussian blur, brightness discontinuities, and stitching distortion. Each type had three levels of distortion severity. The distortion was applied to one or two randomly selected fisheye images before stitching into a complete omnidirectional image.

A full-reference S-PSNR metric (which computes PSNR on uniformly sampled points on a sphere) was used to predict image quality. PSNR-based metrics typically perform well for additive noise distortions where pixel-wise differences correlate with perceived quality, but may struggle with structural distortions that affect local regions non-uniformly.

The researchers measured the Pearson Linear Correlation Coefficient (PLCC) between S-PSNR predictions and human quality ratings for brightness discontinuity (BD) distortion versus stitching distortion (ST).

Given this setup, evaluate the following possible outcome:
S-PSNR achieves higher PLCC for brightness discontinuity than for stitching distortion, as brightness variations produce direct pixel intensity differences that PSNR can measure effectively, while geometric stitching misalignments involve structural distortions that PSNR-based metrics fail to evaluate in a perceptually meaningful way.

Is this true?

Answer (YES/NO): YES